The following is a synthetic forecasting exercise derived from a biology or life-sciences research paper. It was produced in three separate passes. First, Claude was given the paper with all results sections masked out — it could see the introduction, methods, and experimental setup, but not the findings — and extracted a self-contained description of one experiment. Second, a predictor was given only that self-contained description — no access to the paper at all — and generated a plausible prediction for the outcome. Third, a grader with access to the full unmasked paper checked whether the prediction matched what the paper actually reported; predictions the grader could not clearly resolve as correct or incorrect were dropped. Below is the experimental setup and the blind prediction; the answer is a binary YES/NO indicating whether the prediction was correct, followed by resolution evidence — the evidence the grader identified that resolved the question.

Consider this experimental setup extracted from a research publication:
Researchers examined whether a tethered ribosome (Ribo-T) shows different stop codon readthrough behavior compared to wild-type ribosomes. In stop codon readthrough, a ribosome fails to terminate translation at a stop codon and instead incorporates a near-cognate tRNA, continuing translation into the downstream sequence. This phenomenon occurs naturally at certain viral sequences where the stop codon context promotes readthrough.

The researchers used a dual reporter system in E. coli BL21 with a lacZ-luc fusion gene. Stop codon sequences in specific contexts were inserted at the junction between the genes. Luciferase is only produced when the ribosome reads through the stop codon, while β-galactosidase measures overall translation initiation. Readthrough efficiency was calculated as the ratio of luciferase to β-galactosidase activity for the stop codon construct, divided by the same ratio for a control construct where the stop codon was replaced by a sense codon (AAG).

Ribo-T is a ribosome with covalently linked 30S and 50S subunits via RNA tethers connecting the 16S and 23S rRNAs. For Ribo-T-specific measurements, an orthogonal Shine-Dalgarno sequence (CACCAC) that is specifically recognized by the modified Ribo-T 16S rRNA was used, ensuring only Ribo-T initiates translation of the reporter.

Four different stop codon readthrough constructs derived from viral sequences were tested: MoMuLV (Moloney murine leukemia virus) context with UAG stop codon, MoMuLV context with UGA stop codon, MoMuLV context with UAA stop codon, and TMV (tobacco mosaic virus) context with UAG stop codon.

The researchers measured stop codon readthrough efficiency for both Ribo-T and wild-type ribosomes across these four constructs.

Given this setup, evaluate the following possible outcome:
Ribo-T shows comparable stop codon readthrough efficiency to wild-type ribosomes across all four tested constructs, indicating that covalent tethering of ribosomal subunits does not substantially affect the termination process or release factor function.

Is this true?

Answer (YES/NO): NO